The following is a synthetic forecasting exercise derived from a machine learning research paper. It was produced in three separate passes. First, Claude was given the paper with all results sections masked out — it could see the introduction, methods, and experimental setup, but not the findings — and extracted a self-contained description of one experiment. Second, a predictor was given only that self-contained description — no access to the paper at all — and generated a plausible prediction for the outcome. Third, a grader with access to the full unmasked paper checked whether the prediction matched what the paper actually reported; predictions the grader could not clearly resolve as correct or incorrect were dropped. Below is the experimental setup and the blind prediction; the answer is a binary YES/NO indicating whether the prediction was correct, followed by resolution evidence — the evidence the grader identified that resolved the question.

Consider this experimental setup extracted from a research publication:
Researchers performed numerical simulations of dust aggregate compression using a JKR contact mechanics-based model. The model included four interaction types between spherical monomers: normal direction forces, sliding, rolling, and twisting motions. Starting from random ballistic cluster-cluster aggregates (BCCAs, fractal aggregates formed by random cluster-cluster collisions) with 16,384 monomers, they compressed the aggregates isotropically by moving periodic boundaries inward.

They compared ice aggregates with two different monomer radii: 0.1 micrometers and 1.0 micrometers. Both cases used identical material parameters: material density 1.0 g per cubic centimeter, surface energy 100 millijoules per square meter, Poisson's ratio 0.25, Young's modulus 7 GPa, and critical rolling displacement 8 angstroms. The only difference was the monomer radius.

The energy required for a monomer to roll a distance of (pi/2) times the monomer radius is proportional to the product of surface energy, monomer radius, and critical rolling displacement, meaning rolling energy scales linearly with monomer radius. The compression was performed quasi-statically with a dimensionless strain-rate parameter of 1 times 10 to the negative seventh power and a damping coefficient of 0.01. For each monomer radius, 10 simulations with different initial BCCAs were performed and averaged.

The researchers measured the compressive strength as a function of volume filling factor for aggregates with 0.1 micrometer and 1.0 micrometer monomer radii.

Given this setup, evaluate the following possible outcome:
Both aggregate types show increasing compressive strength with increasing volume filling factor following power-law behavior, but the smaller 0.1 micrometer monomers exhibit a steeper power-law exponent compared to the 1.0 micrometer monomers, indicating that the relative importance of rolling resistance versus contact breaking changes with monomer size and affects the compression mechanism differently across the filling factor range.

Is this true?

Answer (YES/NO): NO